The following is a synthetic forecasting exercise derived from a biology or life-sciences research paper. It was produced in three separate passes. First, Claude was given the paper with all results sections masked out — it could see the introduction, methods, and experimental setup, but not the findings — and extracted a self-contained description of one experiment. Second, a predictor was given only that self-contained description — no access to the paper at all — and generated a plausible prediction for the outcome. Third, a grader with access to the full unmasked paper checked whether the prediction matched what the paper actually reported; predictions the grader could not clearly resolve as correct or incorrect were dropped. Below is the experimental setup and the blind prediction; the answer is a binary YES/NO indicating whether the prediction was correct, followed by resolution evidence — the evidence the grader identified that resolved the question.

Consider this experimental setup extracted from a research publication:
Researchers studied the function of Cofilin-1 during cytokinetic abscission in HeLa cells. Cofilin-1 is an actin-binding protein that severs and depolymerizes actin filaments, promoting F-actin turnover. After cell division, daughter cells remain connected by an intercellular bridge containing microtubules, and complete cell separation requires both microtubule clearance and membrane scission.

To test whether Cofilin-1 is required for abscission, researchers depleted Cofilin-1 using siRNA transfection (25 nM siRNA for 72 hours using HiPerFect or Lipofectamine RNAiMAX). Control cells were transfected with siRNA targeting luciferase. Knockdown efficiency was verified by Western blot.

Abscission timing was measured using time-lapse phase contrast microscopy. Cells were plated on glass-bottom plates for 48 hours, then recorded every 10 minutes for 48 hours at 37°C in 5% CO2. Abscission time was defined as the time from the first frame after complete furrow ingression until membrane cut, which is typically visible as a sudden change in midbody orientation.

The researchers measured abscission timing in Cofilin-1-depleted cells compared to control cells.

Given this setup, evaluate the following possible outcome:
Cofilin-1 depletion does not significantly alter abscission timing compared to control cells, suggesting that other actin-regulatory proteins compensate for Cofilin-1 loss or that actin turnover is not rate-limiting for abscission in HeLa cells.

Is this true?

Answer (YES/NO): NO